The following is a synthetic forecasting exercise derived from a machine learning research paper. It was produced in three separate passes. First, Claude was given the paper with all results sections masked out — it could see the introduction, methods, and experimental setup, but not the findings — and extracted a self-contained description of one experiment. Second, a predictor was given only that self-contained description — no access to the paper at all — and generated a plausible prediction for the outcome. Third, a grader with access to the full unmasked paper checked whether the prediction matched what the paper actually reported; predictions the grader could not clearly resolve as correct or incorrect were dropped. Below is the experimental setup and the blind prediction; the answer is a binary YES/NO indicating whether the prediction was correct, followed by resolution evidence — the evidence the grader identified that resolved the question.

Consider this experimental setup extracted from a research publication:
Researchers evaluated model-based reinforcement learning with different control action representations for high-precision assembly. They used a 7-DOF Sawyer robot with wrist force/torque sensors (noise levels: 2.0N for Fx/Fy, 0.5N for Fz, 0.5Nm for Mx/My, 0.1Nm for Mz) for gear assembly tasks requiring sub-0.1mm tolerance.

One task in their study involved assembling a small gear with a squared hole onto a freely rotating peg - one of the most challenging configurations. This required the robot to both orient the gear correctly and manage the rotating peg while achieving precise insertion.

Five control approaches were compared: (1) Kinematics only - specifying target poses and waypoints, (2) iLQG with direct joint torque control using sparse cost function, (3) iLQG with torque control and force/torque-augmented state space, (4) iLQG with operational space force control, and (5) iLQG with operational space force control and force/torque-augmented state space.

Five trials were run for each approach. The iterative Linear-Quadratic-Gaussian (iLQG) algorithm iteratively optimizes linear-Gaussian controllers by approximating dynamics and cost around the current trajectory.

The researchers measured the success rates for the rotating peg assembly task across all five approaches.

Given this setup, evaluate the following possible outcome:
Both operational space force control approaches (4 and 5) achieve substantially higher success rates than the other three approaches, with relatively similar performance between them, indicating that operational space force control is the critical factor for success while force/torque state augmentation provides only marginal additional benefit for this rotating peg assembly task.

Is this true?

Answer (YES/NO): YES